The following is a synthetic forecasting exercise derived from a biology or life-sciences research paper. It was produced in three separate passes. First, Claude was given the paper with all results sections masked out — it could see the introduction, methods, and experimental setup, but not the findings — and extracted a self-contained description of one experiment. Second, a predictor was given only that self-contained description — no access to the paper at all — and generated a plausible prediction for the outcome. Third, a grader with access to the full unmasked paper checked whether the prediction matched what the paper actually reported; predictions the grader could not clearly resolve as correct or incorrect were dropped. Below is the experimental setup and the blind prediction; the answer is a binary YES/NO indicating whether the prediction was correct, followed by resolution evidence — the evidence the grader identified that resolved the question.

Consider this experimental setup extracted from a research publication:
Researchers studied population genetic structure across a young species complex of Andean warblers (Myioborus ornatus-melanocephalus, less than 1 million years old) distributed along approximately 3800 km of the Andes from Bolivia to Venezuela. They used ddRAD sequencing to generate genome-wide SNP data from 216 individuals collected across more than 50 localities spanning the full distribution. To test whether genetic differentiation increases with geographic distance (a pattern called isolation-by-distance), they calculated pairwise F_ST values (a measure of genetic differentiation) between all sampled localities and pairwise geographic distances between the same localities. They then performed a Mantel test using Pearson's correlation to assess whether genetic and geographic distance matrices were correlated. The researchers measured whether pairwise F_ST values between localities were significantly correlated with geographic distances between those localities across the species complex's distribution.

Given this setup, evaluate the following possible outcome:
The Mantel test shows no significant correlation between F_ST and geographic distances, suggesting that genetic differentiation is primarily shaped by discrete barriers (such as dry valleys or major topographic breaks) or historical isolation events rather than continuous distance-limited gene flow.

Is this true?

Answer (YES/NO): NO